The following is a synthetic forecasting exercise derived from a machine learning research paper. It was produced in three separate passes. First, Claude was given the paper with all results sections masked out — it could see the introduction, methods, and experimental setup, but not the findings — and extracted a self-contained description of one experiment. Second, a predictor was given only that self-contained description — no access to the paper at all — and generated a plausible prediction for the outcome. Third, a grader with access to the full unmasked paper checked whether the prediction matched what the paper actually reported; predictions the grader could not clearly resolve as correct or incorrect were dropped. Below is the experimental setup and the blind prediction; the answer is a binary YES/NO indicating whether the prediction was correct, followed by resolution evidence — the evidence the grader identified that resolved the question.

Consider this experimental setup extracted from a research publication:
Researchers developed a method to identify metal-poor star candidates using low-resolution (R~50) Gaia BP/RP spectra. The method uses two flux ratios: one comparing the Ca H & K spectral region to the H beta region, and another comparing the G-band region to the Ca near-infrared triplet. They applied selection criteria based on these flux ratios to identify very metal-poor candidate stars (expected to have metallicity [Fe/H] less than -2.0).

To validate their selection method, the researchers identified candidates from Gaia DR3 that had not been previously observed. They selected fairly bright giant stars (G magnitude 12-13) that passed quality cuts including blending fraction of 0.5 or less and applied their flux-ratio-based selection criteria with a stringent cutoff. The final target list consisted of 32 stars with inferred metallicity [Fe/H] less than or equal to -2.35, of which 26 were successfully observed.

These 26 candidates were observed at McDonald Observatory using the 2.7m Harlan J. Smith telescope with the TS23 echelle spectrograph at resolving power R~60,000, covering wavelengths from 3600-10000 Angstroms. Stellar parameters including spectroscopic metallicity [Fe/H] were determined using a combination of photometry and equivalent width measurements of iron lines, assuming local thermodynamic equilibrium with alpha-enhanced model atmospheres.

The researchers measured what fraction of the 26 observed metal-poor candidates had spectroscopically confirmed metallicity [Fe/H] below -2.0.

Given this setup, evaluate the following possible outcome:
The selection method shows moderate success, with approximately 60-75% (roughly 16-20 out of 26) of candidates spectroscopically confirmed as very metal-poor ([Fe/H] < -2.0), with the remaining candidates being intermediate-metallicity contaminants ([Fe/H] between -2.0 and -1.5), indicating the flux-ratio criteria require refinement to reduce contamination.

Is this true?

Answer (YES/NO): NO